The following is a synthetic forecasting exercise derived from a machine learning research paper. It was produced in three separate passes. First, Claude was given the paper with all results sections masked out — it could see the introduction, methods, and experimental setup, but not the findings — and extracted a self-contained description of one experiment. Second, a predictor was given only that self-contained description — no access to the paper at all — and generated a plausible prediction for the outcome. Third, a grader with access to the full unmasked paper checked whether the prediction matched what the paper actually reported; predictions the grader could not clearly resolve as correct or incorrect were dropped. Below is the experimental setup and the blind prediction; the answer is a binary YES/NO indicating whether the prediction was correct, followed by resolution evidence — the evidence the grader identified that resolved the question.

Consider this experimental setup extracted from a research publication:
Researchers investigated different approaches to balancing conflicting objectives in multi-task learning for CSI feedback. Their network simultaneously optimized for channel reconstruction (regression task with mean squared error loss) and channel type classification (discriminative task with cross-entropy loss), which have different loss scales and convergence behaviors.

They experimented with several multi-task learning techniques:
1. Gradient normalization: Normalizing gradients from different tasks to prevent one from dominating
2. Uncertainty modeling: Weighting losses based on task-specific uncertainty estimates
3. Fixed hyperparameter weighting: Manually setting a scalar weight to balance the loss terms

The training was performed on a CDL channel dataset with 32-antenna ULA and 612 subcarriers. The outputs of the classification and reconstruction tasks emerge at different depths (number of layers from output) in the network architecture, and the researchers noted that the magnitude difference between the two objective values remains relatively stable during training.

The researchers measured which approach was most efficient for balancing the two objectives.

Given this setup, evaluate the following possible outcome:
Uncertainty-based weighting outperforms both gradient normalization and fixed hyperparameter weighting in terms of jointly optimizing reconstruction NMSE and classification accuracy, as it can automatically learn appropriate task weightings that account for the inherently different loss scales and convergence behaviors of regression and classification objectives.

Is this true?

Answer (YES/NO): NO